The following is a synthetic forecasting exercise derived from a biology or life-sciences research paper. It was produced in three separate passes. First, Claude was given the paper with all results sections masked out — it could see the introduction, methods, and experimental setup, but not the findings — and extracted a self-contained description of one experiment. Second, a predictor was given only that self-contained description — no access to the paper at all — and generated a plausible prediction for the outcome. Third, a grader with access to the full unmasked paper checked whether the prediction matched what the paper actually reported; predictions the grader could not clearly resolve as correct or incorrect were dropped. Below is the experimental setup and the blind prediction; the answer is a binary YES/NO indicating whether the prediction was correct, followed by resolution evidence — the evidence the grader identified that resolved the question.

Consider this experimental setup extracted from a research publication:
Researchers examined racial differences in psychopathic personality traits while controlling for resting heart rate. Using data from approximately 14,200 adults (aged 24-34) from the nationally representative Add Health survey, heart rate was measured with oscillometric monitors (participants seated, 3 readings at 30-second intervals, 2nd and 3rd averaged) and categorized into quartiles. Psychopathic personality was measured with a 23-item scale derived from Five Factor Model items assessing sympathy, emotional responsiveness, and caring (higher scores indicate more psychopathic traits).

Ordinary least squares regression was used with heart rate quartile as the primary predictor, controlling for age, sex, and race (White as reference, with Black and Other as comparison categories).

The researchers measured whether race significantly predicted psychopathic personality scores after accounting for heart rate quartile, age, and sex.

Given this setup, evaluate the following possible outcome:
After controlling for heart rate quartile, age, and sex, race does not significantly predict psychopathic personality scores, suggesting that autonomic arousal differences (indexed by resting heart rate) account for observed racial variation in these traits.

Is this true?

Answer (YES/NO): NO